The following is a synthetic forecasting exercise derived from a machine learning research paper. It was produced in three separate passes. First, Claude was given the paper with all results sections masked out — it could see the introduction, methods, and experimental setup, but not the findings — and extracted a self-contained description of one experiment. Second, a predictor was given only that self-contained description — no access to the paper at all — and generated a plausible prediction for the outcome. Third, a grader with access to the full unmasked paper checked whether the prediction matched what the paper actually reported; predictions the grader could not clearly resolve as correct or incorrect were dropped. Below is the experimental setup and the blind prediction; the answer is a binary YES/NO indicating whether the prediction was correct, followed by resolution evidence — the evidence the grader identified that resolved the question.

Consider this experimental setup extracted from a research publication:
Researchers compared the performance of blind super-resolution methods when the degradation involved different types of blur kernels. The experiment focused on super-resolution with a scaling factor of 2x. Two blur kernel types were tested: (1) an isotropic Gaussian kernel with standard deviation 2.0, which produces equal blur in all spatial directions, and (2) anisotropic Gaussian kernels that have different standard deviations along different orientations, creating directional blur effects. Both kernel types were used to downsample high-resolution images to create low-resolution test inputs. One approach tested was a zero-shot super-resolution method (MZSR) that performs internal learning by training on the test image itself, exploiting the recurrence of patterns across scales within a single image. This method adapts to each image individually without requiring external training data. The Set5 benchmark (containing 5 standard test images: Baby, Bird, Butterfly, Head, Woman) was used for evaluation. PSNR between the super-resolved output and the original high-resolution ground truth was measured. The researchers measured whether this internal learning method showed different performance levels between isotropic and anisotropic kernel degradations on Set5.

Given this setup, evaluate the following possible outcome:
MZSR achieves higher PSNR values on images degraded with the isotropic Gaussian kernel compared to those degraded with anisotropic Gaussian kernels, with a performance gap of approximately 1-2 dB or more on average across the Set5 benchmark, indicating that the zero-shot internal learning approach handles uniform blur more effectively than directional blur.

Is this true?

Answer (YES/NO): YES